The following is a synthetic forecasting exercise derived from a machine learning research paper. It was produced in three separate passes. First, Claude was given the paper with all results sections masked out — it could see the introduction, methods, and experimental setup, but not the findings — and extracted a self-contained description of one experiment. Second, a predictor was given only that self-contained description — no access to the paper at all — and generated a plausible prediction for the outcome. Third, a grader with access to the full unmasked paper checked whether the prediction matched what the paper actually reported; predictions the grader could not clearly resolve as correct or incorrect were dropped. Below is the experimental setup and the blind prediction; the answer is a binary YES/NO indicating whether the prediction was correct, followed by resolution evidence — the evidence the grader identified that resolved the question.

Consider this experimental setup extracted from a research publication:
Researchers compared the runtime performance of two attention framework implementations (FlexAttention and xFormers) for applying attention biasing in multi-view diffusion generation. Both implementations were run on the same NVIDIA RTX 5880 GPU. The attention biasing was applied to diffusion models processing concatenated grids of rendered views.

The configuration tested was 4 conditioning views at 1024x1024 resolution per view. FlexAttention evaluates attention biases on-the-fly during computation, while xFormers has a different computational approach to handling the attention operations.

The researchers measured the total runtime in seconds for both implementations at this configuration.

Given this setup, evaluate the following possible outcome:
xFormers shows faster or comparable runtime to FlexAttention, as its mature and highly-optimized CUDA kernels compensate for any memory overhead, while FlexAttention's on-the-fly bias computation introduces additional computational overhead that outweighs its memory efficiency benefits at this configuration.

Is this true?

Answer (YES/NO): YES